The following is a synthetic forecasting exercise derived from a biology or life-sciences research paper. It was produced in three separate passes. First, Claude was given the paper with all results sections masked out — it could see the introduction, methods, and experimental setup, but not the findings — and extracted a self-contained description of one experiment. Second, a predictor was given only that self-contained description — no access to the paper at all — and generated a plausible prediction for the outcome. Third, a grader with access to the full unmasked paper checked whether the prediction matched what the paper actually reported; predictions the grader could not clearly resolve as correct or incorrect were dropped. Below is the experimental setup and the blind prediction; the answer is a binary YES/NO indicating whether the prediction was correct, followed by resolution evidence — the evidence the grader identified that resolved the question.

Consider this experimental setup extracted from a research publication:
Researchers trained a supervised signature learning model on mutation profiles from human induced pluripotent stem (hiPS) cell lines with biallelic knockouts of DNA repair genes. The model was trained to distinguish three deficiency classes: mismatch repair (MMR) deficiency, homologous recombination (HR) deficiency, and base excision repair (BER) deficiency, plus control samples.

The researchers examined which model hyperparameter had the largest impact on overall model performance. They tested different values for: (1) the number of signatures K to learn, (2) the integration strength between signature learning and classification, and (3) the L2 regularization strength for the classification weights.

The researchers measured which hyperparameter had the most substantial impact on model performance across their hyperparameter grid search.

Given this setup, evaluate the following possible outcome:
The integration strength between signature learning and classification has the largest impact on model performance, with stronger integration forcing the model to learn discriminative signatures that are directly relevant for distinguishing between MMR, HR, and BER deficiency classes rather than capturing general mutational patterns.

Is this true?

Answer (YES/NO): NO